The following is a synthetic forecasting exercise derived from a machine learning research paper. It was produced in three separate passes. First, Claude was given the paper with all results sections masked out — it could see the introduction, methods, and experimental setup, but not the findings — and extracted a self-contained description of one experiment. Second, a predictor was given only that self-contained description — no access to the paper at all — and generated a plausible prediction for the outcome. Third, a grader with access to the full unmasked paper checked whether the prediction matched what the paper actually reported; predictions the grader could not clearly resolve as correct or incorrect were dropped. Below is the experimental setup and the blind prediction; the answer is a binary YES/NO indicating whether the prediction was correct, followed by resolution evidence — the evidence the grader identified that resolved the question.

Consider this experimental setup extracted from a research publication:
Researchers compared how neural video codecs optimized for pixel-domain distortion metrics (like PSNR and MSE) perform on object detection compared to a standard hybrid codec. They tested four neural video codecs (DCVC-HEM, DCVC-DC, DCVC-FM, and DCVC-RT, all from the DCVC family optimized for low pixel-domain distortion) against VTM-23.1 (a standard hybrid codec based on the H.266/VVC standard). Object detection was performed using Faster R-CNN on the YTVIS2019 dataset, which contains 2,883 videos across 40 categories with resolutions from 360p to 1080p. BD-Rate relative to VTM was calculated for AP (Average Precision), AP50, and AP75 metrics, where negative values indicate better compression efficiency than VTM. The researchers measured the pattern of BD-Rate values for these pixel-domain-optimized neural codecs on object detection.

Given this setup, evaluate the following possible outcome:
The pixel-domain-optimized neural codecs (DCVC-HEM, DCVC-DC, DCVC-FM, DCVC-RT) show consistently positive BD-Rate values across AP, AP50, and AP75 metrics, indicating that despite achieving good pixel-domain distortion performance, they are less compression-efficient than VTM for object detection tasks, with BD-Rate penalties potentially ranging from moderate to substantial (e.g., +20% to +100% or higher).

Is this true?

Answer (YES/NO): YES